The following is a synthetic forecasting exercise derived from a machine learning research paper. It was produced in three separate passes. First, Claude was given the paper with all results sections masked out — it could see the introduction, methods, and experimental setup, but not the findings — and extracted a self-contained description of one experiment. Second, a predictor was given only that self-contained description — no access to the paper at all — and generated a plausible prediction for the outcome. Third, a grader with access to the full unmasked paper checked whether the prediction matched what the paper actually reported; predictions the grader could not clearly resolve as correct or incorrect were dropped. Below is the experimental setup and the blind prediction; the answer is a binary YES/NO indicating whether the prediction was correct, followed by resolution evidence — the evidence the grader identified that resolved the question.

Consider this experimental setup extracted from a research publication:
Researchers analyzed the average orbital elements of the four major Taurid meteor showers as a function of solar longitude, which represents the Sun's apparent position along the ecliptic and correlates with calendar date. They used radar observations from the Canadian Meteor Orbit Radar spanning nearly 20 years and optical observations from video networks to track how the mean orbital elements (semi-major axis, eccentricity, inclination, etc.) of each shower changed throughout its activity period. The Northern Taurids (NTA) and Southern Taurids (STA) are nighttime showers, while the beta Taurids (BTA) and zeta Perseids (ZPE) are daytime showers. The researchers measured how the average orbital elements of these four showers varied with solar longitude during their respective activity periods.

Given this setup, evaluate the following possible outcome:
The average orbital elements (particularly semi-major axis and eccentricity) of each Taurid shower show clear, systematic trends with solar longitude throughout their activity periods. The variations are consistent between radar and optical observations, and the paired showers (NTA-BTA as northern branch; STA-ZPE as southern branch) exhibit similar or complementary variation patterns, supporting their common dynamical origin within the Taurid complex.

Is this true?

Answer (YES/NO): NO